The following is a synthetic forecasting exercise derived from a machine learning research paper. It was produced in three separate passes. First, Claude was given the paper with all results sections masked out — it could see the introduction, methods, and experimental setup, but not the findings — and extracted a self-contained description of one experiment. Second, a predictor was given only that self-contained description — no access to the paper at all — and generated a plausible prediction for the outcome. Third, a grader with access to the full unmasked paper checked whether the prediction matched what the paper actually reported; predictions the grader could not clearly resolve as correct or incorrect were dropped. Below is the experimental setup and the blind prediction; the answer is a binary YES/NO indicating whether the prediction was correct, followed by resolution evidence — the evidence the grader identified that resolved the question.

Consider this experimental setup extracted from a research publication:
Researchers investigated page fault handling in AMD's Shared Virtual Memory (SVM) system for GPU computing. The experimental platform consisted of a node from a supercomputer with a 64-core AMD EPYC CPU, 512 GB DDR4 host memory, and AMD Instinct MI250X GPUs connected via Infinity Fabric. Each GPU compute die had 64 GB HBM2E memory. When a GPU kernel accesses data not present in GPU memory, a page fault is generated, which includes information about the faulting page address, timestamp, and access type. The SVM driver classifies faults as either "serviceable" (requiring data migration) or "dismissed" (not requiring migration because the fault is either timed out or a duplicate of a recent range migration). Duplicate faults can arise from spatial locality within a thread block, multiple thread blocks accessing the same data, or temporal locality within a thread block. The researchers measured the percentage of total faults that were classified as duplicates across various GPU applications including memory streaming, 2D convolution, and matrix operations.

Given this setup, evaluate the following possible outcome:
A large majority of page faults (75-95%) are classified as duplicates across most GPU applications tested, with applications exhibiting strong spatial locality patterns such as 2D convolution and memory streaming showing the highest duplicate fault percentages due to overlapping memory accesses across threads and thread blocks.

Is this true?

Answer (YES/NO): NO